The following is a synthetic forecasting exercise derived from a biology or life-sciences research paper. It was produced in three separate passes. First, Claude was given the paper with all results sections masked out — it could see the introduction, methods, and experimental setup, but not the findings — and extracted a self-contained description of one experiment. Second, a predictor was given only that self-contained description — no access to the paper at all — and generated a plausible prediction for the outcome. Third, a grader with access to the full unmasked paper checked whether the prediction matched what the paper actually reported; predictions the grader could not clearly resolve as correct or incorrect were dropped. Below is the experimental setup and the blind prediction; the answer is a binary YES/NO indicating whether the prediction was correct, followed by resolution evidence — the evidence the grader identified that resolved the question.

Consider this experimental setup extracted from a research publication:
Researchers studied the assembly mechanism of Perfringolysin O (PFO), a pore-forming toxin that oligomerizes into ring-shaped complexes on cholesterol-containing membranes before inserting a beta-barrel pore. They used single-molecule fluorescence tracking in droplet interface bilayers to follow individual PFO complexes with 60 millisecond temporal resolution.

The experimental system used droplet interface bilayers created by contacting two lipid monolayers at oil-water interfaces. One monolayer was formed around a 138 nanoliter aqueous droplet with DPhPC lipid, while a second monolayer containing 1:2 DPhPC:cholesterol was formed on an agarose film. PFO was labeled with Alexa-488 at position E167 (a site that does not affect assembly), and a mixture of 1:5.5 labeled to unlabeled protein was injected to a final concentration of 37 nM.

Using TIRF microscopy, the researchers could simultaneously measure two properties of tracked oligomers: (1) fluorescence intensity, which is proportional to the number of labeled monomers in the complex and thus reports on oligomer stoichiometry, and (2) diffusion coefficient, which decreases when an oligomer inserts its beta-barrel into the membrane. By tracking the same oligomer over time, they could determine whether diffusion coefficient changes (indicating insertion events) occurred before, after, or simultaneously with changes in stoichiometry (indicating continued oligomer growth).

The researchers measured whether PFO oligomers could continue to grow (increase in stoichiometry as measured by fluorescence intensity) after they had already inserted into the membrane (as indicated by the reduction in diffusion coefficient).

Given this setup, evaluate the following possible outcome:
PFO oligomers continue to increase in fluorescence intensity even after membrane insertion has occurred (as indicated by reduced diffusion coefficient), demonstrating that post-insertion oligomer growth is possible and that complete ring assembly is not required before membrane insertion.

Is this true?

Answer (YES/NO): YES